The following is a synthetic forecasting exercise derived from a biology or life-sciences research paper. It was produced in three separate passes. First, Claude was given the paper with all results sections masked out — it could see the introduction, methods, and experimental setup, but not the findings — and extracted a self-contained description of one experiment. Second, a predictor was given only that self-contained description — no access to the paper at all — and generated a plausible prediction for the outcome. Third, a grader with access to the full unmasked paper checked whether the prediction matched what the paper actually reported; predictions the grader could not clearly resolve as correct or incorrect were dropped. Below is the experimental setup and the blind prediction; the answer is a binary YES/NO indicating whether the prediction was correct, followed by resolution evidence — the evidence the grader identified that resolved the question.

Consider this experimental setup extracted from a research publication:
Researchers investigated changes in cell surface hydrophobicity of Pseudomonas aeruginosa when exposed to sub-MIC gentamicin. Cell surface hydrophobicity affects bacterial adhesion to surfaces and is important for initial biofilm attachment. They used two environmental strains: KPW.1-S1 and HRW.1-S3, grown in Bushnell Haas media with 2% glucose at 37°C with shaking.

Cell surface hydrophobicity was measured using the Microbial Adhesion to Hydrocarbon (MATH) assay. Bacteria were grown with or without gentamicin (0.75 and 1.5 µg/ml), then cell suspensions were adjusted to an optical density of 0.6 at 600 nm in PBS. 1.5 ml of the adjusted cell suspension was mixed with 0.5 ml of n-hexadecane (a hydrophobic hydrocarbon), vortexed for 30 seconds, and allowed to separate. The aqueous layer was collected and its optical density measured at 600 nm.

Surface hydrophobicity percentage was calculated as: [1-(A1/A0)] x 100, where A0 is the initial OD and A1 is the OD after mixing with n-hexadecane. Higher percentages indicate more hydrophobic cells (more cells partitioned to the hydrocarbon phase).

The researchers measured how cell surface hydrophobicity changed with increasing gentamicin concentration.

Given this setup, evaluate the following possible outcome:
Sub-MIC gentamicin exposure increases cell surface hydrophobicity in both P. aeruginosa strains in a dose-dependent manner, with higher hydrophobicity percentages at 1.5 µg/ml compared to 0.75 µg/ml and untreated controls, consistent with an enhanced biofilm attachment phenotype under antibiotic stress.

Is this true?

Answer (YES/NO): YES